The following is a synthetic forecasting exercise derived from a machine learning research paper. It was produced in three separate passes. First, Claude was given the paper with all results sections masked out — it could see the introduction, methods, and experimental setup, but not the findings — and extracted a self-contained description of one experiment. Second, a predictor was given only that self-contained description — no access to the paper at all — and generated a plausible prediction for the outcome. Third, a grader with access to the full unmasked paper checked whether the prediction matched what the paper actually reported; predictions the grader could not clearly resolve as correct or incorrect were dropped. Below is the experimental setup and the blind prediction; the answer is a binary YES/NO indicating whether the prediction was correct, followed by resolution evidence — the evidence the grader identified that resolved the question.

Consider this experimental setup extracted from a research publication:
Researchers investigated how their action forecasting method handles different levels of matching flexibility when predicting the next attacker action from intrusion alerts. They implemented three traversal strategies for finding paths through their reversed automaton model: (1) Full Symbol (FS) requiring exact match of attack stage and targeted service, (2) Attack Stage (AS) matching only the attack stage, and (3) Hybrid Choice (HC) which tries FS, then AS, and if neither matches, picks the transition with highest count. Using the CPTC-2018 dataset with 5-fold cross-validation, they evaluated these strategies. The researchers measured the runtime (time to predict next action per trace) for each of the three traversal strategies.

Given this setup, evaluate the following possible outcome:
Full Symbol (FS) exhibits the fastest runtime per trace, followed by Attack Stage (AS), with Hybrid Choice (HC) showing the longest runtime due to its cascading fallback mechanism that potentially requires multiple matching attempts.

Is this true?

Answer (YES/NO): YES